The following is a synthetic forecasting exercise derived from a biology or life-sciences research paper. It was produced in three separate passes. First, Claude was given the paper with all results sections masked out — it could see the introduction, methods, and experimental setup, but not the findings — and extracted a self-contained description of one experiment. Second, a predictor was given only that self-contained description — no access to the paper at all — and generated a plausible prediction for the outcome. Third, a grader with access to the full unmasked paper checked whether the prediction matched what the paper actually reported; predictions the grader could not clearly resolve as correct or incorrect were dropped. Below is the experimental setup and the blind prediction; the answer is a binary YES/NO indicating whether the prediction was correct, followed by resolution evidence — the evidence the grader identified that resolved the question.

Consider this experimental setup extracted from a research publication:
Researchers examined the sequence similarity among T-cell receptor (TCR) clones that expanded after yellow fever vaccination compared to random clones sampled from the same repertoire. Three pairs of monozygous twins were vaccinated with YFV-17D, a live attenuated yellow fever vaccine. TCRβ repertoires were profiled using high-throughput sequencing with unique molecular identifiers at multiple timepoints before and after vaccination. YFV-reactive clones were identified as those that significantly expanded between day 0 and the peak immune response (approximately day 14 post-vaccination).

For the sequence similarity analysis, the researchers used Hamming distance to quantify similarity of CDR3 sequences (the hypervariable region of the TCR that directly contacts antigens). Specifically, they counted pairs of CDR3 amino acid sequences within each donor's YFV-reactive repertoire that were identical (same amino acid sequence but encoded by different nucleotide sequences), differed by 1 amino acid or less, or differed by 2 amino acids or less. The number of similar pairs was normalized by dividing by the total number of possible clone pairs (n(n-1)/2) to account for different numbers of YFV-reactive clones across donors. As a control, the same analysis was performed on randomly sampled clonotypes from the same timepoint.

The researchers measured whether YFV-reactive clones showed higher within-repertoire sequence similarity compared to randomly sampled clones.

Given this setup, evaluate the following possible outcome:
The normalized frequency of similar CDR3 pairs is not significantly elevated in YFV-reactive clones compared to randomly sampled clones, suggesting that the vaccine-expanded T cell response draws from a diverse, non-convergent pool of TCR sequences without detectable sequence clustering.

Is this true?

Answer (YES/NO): NO